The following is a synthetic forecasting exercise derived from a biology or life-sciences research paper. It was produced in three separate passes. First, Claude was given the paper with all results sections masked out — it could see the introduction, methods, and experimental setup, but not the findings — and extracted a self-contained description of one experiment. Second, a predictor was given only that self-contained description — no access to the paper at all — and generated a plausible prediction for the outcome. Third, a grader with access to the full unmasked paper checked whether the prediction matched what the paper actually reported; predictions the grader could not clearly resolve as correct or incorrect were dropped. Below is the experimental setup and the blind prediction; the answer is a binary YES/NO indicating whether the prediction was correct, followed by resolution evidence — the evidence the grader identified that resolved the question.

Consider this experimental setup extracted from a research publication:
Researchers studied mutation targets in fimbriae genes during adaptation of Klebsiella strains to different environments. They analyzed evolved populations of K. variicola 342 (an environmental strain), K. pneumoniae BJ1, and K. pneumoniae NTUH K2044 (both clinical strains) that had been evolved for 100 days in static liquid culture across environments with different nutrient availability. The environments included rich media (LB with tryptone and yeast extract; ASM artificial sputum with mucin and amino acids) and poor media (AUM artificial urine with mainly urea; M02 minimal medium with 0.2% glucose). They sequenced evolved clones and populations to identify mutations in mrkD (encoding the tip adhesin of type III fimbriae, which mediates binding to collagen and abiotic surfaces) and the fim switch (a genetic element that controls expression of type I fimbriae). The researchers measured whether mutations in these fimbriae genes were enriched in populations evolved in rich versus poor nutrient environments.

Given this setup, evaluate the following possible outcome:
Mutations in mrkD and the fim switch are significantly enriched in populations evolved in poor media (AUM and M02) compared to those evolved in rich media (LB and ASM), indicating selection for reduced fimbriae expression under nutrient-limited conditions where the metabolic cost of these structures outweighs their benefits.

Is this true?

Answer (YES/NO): NO